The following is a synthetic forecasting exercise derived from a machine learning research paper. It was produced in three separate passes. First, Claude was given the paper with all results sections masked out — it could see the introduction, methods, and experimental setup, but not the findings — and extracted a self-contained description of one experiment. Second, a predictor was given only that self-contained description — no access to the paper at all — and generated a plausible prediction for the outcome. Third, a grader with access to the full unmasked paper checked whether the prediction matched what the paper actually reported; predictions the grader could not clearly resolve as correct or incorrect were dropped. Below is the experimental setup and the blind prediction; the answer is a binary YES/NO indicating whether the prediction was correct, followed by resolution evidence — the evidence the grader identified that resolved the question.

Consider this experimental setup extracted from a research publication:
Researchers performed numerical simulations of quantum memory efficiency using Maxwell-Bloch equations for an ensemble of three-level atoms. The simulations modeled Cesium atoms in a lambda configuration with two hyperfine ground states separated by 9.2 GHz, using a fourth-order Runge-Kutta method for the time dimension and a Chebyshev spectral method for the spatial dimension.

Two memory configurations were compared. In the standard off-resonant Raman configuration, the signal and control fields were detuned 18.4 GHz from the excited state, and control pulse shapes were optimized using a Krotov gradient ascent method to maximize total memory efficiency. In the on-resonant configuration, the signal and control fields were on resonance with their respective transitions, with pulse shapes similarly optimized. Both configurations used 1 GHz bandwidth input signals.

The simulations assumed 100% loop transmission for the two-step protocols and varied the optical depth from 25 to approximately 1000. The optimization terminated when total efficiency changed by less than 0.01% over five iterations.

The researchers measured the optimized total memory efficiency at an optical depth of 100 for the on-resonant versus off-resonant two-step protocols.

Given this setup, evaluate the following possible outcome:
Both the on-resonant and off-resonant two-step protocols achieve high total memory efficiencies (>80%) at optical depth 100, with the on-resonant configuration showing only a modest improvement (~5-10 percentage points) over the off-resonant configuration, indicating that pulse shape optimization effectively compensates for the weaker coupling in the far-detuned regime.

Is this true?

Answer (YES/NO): NO